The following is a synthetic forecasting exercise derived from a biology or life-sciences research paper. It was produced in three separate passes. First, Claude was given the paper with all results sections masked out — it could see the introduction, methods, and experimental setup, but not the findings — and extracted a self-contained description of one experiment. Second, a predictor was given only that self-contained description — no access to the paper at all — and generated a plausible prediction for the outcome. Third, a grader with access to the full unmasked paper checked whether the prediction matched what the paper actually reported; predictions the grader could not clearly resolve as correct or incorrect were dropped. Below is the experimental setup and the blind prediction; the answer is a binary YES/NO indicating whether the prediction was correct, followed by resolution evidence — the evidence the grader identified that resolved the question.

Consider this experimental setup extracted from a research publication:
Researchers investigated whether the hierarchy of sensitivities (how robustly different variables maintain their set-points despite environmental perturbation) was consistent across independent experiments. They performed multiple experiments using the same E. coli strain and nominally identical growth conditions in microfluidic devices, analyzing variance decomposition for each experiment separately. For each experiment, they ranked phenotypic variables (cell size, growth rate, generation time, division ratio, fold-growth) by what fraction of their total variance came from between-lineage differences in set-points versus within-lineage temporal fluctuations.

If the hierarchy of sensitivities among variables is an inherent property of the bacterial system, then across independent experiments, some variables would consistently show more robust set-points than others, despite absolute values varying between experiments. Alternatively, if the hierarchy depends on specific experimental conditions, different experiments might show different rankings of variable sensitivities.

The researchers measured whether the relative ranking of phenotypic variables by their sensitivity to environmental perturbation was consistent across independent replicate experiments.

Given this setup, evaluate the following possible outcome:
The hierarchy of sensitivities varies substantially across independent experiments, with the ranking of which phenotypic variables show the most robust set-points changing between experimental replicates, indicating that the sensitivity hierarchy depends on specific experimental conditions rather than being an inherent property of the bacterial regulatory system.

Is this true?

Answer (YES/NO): NO